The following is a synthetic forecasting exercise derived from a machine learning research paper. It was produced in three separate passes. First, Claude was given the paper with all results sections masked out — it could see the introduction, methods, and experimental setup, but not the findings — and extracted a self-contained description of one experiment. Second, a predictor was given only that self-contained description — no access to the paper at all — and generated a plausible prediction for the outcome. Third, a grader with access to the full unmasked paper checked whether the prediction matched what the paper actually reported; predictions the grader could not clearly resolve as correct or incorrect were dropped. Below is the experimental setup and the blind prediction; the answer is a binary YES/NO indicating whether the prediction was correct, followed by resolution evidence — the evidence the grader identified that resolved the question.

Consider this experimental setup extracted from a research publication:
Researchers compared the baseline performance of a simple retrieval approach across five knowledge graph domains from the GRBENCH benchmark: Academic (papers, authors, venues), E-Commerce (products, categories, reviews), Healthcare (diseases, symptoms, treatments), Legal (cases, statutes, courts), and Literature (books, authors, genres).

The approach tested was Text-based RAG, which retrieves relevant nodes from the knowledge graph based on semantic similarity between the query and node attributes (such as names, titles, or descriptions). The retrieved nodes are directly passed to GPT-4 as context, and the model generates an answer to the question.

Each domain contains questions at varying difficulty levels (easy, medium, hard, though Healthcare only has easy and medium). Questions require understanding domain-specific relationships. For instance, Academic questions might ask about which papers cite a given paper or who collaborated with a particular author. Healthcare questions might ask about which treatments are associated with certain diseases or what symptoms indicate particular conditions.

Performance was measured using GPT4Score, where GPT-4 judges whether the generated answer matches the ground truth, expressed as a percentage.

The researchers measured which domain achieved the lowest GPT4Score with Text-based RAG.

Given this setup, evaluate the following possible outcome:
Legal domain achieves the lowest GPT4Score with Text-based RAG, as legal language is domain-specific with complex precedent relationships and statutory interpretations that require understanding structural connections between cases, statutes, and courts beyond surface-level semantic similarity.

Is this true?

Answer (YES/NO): NO